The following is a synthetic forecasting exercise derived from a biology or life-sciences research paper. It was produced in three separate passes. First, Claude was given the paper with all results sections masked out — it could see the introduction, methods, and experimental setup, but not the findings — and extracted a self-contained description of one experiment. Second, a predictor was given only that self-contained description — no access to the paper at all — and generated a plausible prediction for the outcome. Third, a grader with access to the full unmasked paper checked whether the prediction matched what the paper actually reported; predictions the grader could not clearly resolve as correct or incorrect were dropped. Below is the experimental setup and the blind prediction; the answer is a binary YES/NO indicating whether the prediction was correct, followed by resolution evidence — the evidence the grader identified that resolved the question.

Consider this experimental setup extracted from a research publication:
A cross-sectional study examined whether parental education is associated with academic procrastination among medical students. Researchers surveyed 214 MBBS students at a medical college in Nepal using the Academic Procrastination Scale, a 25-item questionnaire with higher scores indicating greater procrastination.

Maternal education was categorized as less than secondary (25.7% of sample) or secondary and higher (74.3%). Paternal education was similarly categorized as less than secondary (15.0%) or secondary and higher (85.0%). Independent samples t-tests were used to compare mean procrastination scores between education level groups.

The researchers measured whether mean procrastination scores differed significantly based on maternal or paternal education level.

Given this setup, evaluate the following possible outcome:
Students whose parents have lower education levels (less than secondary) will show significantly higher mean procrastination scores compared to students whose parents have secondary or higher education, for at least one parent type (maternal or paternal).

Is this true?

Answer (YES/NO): NO